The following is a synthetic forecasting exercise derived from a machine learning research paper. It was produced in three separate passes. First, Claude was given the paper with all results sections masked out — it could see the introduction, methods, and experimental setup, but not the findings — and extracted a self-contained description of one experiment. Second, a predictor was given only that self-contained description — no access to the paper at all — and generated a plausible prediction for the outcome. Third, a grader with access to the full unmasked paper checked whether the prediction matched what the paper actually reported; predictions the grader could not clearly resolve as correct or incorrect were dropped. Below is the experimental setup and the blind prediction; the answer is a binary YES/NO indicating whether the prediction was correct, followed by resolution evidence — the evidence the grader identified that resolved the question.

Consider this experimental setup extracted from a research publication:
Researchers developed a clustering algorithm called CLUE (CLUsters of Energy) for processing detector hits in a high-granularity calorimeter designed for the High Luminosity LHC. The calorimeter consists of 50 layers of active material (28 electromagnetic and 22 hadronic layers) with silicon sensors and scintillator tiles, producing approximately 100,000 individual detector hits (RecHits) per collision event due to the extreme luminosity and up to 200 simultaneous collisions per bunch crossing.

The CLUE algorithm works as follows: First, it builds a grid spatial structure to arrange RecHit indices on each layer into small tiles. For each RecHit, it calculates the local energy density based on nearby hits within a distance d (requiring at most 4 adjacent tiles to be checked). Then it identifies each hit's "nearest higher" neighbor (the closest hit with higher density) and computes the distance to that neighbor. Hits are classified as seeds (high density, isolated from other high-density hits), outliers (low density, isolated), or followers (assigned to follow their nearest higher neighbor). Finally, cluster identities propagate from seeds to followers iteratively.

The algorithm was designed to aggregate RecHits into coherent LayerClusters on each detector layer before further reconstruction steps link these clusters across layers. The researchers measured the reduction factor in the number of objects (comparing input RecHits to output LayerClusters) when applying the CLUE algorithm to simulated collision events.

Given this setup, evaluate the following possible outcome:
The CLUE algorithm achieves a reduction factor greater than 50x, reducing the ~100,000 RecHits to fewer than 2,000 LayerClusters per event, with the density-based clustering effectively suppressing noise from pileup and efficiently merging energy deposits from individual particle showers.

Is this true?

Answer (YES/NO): NO